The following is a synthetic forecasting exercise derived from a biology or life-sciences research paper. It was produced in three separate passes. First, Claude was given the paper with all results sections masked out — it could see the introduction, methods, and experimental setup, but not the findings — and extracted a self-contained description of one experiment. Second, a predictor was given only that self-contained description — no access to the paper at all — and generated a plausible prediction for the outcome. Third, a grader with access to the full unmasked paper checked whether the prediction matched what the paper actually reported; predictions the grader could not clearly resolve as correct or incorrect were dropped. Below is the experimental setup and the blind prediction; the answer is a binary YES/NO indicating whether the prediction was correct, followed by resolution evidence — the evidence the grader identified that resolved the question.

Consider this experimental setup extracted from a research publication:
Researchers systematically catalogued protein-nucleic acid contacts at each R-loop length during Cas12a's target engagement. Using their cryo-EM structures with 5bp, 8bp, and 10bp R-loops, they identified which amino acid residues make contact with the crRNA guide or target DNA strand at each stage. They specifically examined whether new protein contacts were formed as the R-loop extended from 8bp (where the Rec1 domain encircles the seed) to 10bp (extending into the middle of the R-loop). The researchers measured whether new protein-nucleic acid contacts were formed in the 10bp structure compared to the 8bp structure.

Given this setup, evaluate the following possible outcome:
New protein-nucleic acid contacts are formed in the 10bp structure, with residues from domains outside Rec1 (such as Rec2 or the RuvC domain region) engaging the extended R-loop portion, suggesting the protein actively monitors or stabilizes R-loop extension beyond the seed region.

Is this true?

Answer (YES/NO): NO